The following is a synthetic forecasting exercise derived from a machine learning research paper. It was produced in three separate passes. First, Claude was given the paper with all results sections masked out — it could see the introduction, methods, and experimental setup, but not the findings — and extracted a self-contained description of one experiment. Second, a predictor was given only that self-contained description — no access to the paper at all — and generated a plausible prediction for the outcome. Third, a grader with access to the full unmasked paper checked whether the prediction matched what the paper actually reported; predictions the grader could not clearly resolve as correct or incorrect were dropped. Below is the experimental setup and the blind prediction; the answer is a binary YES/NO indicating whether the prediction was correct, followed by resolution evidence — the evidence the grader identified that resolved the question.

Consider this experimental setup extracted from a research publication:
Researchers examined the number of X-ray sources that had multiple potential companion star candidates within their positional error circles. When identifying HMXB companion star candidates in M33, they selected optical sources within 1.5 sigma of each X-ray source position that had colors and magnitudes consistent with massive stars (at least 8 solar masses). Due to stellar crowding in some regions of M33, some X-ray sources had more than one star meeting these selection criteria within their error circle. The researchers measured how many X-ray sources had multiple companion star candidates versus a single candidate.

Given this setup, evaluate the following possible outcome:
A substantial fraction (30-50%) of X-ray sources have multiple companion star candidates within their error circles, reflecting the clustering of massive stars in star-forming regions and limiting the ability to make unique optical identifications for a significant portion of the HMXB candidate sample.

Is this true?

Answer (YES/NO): YES